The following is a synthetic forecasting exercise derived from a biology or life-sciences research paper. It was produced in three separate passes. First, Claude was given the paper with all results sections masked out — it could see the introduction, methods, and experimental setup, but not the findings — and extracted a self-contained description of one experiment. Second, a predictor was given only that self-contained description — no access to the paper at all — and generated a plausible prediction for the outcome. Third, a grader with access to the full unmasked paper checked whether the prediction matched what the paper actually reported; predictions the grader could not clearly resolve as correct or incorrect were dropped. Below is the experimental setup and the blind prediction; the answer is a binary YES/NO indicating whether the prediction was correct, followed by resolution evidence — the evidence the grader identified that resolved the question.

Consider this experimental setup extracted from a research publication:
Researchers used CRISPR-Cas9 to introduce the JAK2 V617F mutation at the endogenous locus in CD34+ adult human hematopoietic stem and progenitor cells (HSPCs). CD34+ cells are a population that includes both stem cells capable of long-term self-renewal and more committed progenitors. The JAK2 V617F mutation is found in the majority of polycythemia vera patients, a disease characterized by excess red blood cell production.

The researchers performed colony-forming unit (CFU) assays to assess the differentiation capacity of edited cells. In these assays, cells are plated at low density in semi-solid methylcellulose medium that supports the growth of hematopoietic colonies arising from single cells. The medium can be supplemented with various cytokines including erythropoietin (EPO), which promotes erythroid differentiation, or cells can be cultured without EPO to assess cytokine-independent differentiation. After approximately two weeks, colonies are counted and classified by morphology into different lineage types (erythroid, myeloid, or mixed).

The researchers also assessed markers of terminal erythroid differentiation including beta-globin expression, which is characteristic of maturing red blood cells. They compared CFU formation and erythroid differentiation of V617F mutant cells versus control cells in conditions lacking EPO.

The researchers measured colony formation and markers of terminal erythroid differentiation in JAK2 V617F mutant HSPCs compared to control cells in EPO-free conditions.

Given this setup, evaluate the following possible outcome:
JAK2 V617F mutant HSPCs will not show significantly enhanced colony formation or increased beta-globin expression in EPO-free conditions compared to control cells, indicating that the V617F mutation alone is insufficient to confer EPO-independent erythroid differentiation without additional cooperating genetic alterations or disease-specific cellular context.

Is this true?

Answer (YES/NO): NO